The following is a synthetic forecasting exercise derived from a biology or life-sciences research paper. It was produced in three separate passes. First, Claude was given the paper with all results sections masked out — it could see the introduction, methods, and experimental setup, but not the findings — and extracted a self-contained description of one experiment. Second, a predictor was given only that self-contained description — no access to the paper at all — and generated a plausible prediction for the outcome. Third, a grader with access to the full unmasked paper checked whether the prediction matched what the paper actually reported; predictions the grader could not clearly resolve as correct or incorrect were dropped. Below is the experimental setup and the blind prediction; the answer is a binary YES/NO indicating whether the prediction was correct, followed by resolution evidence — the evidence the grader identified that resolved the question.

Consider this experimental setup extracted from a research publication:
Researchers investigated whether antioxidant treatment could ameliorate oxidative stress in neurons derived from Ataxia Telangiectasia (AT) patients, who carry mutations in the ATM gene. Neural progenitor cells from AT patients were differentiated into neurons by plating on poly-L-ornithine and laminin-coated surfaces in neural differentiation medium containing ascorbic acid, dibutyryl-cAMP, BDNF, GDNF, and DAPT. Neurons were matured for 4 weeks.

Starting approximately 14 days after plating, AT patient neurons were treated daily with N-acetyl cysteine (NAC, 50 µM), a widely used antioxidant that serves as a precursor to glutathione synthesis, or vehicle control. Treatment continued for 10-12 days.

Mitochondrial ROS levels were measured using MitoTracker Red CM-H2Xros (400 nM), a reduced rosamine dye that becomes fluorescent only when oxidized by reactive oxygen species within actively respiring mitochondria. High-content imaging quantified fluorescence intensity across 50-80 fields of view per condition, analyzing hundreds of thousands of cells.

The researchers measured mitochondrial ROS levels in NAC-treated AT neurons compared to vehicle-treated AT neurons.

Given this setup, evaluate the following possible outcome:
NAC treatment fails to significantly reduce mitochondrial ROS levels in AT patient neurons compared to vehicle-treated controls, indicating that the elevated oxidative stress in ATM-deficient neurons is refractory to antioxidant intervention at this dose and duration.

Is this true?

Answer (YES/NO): NO